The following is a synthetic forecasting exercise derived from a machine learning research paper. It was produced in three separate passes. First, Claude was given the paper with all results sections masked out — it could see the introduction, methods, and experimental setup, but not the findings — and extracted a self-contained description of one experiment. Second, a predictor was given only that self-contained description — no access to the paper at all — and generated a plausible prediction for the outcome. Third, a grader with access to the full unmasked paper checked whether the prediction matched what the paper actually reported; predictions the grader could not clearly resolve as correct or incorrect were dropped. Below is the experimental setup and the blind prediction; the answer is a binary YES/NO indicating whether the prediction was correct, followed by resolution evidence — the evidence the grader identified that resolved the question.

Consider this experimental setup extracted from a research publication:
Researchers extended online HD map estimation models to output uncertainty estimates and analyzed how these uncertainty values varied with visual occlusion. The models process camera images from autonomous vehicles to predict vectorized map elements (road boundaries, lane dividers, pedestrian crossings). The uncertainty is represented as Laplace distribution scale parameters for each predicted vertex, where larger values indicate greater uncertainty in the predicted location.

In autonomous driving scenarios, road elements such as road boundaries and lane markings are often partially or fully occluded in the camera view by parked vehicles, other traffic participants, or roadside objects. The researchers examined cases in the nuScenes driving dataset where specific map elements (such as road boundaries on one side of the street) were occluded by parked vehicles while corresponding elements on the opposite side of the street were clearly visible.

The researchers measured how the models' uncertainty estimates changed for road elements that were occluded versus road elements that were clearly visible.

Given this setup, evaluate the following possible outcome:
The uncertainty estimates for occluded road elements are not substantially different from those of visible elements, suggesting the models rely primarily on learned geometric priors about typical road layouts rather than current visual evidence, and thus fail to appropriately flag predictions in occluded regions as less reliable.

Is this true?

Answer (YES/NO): NO